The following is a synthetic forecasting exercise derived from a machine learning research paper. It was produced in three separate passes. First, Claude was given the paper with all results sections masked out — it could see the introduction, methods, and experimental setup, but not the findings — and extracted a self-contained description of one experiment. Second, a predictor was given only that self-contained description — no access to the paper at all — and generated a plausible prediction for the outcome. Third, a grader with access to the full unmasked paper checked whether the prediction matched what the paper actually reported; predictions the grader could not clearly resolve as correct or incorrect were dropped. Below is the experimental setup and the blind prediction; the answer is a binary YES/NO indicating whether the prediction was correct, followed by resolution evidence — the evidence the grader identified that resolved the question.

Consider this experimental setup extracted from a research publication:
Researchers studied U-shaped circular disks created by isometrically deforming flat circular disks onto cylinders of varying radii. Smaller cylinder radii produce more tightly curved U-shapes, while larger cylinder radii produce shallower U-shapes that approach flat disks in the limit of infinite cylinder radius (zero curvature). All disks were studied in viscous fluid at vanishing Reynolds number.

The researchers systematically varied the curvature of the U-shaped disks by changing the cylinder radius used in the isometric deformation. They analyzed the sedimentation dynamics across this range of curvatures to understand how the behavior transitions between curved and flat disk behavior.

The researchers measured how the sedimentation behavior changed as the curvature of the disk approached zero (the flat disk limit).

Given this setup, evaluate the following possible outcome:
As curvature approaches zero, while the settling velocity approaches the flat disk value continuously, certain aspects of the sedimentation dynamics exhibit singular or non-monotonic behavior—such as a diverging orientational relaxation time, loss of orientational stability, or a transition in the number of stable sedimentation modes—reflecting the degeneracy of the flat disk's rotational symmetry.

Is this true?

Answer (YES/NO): YES